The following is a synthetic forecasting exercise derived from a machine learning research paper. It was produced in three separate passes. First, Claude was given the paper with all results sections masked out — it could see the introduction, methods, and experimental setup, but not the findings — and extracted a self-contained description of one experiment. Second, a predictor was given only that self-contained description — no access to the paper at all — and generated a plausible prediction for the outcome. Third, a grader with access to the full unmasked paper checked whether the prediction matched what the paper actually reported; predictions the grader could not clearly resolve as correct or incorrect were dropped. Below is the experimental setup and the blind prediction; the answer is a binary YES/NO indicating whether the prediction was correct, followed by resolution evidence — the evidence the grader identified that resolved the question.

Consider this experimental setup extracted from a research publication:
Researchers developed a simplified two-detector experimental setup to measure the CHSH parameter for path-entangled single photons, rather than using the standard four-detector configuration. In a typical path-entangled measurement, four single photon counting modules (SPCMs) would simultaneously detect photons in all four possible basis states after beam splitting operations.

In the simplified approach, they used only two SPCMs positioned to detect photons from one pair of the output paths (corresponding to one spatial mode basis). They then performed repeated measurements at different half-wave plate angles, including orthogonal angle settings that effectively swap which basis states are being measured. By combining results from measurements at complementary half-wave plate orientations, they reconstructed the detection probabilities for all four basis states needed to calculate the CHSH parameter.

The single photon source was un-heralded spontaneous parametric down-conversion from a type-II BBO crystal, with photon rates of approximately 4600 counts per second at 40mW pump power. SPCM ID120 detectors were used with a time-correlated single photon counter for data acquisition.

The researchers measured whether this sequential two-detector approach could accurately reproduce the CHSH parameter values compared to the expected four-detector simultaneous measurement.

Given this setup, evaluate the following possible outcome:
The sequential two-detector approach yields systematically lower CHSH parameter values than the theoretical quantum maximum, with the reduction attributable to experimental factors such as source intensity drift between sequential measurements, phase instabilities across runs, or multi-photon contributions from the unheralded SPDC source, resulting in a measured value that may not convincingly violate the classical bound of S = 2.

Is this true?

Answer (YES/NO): NO